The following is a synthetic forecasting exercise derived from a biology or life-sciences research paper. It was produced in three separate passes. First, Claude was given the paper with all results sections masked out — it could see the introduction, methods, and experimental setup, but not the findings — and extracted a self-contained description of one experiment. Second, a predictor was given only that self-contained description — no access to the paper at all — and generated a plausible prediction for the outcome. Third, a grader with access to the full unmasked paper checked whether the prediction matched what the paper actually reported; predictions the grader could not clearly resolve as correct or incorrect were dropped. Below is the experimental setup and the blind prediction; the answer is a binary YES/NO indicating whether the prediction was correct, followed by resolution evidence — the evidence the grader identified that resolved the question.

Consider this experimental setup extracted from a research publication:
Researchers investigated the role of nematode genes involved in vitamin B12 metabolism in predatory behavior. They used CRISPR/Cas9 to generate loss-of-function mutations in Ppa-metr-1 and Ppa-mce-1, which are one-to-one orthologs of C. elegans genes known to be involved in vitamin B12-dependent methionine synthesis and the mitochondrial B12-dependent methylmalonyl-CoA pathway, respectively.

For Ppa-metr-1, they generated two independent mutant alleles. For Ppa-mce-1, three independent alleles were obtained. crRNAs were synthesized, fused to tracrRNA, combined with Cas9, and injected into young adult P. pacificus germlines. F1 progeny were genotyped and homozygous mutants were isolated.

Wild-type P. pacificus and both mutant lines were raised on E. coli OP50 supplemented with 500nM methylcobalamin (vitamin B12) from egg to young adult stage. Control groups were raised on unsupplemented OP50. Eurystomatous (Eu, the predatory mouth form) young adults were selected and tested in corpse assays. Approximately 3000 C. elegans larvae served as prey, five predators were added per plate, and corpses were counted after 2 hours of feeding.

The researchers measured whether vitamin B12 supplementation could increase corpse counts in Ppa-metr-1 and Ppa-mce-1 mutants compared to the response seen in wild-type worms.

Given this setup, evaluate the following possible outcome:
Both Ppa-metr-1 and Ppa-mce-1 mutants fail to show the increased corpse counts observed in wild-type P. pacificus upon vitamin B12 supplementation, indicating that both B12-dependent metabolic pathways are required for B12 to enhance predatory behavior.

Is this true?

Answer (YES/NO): YES